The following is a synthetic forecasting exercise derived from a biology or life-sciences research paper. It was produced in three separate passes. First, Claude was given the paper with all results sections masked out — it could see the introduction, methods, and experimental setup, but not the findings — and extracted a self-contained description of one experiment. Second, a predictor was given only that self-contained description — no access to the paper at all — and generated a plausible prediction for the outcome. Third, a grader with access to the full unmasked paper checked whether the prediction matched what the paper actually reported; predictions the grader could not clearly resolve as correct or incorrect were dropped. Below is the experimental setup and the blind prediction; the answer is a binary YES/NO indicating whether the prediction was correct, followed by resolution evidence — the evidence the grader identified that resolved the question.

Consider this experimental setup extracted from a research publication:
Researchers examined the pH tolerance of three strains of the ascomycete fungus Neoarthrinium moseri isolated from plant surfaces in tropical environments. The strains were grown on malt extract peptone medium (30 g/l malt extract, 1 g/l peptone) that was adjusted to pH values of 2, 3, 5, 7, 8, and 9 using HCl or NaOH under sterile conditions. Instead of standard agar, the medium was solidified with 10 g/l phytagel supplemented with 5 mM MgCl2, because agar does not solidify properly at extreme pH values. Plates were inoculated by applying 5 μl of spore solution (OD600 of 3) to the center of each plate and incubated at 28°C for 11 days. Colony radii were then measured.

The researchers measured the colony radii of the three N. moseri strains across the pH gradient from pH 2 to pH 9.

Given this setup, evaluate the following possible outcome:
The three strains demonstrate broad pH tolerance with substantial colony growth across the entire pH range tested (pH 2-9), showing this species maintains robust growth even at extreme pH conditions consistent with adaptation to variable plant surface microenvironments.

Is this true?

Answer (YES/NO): NO